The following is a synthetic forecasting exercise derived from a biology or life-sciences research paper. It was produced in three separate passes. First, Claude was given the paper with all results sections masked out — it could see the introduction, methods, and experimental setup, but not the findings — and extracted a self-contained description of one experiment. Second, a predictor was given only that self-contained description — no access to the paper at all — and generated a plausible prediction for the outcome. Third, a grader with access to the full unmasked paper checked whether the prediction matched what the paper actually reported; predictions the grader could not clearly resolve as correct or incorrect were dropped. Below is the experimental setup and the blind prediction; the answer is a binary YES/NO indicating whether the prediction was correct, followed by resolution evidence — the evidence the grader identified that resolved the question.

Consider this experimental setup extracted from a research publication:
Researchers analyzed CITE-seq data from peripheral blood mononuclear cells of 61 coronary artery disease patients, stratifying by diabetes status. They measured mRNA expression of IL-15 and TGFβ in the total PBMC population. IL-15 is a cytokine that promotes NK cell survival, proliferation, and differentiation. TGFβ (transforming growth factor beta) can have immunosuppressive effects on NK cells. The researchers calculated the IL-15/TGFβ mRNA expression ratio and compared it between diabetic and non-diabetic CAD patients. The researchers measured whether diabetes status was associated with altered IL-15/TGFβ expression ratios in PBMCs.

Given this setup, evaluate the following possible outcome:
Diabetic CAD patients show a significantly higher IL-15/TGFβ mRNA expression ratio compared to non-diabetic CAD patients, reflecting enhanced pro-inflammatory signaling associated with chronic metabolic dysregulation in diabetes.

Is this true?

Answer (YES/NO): NO